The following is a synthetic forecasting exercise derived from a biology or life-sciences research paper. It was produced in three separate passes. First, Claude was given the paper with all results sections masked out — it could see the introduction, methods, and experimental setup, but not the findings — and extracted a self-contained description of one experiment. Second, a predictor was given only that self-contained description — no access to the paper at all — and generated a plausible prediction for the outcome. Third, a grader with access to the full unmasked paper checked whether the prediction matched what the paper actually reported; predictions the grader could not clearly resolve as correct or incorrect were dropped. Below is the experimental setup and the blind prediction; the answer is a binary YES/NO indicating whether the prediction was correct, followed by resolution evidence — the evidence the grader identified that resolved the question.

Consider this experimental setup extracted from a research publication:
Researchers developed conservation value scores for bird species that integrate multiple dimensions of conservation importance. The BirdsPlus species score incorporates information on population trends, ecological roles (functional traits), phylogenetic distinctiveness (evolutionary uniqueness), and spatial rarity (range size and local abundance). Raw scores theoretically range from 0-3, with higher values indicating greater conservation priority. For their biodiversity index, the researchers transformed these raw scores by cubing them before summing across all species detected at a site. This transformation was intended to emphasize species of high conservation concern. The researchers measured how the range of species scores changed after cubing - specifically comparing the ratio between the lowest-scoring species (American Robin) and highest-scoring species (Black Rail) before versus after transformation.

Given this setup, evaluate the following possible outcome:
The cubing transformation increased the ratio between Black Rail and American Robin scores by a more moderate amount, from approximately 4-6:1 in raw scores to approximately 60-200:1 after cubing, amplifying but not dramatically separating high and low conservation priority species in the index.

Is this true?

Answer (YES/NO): NO